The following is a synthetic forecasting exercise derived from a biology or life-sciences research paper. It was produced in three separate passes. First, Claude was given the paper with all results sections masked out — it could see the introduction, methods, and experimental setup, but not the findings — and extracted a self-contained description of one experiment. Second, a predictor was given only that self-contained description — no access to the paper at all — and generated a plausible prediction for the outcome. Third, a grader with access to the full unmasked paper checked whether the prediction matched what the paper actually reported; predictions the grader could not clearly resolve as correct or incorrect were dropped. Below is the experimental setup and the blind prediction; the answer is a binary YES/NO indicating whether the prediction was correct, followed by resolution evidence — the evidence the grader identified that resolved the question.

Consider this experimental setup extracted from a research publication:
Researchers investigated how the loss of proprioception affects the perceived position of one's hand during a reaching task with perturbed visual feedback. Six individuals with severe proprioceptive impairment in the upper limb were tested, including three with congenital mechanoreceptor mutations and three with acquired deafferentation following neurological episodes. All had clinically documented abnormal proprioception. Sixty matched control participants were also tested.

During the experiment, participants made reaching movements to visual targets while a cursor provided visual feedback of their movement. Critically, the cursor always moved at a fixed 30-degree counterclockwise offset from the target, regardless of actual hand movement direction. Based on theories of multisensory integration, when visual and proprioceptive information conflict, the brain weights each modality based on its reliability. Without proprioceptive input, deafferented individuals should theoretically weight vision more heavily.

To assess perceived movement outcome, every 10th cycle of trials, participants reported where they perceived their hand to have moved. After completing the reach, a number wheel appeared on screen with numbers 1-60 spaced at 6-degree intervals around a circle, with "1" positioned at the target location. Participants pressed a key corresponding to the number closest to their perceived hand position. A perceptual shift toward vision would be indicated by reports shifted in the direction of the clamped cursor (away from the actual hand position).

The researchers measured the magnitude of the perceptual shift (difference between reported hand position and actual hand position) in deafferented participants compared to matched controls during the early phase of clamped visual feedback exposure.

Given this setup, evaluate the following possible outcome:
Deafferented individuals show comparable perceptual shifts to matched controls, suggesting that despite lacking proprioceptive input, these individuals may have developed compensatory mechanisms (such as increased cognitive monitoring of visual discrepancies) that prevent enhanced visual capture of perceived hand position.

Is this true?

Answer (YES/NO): YES